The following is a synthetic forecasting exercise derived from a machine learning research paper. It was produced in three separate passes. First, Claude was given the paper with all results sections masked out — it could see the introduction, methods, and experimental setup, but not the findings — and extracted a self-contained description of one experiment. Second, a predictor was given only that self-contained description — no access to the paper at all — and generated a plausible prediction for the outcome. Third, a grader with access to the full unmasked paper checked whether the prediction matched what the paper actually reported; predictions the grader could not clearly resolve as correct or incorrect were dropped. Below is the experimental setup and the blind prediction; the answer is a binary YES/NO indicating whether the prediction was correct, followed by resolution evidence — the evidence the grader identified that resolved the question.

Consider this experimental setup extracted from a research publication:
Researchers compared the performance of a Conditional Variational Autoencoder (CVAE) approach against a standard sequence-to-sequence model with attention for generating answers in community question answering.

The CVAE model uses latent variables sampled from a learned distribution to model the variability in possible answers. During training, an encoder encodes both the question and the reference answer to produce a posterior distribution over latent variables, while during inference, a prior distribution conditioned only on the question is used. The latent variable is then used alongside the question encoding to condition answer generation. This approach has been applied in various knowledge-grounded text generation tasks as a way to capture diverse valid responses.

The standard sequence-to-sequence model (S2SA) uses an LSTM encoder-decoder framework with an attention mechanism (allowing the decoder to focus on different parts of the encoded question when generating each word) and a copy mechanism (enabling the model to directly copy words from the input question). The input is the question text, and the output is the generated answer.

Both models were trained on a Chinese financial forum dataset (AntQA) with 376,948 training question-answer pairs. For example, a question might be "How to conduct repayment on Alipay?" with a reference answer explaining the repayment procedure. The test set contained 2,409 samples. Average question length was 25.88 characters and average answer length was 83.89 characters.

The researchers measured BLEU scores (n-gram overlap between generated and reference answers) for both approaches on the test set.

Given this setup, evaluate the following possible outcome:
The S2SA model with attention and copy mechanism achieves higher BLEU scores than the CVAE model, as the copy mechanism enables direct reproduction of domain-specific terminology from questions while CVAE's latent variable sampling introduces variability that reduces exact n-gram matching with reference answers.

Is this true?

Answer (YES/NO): YES